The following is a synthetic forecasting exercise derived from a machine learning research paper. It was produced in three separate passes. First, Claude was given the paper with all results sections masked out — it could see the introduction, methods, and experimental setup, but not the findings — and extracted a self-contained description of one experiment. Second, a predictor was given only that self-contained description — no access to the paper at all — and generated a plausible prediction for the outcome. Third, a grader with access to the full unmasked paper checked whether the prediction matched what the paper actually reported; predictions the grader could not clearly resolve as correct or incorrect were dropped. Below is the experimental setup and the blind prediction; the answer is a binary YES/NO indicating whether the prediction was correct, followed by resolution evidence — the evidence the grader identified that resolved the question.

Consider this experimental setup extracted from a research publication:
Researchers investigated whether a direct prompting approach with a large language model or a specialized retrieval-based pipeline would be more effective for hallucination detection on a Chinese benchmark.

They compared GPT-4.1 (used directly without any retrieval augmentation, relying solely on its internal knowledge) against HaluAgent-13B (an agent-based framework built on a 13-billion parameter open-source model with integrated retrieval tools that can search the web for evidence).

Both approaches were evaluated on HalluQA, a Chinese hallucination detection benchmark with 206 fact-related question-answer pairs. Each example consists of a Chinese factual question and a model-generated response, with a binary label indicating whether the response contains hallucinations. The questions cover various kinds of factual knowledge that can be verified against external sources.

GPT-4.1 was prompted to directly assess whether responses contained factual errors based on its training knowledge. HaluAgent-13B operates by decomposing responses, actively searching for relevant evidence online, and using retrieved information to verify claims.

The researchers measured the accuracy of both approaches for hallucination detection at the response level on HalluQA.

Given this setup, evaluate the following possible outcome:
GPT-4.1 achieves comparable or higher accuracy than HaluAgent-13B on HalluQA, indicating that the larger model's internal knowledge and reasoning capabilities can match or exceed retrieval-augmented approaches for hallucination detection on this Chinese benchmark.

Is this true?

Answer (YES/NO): NO